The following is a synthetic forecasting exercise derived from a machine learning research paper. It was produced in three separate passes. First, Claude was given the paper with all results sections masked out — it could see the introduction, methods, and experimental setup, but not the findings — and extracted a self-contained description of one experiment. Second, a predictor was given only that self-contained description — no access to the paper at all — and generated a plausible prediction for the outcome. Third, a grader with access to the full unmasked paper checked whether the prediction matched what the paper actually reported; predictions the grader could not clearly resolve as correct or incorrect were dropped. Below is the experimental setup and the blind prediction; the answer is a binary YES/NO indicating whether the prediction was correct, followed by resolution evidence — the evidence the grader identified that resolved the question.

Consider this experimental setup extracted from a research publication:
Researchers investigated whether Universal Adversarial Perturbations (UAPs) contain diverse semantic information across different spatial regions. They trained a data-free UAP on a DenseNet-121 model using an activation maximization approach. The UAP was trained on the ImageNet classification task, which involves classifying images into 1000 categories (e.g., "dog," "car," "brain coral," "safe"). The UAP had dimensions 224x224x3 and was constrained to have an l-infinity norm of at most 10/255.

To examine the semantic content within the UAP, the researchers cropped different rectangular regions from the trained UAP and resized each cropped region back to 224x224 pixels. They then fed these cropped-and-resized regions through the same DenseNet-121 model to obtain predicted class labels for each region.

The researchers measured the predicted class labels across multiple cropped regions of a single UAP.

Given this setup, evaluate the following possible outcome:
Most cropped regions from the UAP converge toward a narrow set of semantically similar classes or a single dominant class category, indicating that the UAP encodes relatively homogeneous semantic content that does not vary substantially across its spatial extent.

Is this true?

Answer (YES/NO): NO